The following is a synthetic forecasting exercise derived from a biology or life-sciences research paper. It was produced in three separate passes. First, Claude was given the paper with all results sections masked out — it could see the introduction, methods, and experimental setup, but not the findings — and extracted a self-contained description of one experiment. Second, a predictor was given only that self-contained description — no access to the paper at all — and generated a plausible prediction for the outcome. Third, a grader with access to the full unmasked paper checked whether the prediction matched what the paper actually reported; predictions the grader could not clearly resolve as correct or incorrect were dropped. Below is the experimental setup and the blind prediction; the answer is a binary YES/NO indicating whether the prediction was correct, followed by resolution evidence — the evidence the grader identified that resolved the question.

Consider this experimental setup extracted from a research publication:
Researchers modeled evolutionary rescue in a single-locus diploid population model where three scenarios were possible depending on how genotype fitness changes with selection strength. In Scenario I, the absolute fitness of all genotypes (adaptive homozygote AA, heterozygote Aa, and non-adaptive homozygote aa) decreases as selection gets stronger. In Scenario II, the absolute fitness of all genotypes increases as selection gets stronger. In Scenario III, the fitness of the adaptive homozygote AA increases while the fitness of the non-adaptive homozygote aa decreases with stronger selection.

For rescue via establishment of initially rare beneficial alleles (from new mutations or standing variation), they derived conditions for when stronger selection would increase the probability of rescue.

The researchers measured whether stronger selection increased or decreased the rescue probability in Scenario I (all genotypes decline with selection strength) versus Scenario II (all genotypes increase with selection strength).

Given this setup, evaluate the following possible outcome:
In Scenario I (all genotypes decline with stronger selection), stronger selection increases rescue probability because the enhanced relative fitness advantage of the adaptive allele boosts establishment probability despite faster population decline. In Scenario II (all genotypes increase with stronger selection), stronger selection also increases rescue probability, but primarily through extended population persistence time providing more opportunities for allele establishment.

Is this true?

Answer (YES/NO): NO